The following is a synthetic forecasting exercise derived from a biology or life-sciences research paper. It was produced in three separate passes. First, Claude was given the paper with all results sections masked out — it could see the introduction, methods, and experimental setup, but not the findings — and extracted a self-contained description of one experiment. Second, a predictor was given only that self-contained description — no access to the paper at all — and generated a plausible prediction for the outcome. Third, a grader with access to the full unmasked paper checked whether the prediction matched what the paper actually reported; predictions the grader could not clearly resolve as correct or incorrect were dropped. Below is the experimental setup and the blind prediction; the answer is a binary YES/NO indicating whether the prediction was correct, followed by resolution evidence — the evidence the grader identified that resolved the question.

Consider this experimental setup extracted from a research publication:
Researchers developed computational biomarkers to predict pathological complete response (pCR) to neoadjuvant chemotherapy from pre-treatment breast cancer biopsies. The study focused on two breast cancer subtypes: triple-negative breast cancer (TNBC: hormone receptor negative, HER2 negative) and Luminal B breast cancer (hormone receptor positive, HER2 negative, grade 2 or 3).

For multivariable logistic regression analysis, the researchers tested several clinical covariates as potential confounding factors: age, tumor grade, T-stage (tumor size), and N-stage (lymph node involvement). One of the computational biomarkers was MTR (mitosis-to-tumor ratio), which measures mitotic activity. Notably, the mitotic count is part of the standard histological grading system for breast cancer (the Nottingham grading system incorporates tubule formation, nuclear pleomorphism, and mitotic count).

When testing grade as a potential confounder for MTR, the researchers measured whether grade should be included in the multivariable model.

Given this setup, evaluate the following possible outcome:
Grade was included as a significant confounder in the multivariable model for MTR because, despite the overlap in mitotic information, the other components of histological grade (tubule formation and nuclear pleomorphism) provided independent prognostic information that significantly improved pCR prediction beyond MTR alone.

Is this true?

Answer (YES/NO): NO